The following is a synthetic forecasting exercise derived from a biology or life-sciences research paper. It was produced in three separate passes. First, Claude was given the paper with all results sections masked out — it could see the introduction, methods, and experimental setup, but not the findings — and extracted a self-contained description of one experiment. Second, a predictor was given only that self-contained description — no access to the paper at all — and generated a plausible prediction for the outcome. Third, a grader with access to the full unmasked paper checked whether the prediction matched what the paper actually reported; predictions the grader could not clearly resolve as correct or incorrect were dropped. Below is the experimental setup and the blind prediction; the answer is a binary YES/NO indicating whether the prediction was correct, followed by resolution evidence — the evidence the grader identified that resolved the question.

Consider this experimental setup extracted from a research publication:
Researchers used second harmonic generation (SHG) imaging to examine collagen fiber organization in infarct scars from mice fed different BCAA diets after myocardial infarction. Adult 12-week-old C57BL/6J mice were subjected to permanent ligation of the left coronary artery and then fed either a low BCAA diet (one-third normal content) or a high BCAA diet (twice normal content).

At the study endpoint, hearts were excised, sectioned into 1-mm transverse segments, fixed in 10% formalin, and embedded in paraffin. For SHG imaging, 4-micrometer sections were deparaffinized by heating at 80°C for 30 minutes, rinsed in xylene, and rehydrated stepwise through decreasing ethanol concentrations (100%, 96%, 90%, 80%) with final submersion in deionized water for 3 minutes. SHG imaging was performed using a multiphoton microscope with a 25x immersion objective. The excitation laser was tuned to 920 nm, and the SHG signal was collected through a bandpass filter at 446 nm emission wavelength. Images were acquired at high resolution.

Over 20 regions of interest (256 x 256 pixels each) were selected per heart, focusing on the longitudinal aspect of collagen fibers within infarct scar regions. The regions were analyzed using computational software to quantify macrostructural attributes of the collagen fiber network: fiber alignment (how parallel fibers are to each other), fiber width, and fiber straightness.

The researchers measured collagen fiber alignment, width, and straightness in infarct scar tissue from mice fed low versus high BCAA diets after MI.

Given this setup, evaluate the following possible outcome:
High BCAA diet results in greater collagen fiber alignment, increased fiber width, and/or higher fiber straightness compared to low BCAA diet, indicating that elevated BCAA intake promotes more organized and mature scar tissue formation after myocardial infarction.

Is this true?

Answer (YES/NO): NO